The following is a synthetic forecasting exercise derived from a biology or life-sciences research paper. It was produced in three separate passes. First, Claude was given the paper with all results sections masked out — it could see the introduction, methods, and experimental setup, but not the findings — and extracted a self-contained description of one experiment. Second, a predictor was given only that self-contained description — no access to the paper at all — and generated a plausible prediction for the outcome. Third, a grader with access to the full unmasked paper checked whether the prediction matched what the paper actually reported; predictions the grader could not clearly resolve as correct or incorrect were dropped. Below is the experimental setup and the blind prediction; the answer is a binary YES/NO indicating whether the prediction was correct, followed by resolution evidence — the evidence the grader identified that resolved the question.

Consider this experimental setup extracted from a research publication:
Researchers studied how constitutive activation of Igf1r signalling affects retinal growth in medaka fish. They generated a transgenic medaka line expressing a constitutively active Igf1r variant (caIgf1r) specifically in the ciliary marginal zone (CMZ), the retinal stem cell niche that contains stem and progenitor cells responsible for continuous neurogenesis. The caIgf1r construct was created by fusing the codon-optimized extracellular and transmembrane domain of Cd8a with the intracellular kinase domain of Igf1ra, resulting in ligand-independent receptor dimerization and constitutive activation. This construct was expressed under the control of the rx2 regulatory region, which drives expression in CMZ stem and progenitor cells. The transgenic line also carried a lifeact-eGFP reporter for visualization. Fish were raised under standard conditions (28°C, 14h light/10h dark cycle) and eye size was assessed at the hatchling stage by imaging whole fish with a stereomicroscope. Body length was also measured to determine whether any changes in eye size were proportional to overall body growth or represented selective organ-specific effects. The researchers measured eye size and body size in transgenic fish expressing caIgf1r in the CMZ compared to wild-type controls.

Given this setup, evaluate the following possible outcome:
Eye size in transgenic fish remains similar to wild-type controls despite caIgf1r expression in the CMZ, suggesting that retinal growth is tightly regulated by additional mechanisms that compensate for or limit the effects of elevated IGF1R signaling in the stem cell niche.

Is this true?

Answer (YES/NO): NO